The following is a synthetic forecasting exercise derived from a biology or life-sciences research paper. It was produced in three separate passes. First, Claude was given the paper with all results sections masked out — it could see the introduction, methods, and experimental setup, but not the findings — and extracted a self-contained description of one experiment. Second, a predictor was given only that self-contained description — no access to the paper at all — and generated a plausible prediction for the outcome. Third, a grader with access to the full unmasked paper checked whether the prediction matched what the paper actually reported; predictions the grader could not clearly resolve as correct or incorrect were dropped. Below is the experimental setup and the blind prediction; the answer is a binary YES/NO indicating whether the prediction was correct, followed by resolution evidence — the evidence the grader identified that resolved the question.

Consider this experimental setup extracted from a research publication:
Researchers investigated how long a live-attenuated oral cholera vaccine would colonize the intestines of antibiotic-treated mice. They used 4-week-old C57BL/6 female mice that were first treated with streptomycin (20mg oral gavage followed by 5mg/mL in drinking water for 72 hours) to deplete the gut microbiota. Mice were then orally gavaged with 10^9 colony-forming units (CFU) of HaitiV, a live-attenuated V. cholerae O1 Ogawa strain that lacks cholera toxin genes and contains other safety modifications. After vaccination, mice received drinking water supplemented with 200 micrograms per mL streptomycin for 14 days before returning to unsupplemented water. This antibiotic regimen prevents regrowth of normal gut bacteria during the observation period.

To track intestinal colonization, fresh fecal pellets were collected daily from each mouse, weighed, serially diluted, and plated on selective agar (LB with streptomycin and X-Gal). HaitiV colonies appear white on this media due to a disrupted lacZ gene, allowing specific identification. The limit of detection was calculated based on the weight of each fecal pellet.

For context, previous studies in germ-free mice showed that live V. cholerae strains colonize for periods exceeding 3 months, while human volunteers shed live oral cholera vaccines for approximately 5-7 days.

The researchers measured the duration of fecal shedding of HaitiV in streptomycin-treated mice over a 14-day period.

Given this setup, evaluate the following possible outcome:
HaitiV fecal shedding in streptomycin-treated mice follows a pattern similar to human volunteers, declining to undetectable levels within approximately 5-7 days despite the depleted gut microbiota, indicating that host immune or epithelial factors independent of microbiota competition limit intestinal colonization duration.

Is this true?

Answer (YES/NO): YES